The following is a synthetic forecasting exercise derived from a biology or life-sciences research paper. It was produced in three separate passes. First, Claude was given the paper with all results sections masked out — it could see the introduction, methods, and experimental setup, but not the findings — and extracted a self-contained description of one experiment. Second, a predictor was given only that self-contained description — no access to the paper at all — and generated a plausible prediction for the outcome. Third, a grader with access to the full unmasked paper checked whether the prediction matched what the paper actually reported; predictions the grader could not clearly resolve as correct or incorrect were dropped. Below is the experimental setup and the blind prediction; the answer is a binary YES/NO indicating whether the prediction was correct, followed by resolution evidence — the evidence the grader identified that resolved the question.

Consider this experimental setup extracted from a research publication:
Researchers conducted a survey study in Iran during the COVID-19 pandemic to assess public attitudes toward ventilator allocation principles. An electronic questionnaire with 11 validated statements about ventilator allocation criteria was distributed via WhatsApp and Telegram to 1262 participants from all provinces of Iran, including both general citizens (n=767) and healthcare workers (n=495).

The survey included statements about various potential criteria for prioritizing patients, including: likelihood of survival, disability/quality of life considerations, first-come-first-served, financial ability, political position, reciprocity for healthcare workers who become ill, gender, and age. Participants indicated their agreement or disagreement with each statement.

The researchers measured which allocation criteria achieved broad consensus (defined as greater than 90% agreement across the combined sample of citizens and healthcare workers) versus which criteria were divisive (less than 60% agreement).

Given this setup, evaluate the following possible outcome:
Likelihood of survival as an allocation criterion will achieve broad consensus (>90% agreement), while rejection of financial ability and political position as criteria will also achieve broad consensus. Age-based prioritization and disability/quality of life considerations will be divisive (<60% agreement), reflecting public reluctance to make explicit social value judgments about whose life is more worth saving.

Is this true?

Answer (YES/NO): NO